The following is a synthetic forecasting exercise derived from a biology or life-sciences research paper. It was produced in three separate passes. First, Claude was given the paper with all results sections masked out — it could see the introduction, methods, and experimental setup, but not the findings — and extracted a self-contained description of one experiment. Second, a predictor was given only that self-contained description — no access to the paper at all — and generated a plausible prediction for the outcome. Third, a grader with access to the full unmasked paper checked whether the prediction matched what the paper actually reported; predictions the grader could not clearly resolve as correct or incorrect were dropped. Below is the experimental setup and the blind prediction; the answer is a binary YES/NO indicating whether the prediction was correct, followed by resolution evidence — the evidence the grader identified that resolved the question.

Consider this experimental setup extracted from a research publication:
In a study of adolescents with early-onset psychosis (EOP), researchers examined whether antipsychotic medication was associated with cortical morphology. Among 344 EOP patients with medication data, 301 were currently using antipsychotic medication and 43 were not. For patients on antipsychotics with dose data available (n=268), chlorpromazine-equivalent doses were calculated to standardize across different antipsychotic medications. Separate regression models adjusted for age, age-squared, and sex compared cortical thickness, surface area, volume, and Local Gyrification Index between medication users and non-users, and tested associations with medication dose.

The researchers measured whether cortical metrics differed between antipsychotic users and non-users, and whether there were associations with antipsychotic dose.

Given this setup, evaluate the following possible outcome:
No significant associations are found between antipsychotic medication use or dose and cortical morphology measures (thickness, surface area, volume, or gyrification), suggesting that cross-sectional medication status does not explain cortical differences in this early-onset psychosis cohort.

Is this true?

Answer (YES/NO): YES